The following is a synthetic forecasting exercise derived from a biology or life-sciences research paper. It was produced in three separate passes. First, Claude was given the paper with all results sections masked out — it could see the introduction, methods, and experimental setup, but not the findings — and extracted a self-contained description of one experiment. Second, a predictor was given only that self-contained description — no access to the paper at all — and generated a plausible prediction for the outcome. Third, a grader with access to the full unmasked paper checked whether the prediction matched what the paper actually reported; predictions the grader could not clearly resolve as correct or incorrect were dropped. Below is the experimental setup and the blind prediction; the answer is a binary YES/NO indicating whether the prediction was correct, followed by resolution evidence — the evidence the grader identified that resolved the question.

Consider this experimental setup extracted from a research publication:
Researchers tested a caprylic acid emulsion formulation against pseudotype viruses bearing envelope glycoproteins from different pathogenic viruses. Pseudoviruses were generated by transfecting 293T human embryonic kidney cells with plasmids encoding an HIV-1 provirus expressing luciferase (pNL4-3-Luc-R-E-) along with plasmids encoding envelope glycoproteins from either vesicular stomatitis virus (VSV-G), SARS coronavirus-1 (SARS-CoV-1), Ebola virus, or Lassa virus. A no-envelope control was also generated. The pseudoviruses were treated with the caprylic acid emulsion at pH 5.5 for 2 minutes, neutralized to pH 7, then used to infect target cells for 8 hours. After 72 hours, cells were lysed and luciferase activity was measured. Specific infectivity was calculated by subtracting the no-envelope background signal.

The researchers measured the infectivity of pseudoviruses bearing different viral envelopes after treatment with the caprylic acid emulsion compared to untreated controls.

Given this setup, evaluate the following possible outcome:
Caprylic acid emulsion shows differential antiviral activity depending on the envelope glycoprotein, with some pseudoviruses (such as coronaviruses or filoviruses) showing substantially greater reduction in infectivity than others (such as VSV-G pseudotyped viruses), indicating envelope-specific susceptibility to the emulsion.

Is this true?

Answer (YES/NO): NO